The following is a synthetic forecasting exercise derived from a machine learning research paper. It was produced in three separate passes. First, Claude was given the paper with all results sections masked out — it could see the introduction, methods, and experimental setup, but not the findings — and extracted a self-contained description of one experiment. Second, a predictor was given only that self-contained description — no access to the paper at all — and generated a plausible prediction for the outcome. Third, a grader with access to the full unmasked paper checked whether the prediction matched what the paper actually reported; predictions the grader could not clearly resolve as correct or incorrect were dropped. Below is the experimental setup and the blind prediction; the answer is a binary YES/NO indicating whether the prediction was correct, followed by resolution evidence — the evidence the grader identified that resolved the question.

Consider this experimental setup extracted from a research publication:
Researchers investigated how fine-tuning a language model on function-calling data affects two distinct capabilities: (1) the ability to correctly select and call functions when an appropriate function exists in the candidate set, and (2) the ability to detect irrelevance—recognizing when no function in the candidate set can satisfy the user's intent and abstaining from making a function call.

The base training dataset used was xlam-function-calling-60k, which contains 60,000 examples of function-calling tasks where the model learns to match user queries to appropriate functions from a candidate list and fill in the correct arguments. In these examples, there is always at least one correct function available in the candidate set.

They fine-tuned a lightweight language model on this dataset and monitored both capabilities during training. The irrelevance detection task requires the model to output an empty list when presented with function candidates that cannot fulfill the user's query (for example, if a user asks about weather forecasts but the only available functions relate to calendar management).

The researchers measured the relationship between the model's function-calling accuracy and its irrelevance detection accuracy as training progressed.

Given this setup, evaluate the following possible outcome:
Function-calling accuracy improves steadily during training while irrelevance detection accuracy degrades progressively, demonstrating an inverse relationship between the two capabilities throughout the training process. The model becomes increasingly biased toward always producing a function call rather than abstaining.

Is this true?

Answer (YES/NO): YES